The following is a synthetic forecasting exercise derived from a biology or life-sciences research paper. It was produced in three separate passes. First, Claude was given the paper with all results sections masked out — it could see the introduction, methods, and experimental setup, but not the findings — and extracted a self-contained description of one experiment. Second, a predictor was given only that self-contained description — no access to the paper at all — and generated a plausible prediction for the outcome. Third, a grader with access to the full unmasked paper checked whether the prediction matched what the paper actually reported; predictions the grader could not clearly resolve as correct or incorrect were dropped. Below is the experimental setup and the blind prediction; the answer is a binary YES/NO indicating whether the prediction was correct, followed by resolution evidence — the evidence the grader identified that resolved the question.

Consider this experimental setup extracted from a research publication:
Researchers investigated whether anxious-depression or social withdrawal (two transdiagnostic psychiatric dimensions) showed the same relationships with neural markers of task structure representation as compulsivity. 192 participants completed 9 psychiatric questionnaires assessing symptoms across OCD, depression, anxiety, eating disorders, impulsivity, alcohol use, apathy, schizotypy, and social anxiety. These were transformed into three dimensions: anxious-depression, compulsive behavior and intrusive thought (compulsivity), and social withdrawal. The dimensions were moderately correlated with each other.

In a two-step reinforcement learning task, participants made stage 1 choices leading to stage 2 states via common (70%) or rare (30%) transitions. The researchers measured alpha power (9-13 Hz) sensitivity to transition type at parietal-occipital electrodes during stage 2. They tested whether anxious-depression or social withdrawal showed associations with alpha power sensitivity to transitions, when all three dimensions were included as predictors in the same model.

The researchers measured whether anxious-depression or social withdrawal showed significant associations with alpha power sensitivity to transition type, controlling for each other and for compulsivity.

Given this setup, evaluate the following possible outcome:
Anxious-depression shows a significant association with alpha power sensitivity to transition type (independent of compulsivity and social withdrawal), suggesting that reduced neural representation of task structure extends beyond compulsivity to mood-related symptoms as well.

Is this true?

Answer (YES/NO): NO